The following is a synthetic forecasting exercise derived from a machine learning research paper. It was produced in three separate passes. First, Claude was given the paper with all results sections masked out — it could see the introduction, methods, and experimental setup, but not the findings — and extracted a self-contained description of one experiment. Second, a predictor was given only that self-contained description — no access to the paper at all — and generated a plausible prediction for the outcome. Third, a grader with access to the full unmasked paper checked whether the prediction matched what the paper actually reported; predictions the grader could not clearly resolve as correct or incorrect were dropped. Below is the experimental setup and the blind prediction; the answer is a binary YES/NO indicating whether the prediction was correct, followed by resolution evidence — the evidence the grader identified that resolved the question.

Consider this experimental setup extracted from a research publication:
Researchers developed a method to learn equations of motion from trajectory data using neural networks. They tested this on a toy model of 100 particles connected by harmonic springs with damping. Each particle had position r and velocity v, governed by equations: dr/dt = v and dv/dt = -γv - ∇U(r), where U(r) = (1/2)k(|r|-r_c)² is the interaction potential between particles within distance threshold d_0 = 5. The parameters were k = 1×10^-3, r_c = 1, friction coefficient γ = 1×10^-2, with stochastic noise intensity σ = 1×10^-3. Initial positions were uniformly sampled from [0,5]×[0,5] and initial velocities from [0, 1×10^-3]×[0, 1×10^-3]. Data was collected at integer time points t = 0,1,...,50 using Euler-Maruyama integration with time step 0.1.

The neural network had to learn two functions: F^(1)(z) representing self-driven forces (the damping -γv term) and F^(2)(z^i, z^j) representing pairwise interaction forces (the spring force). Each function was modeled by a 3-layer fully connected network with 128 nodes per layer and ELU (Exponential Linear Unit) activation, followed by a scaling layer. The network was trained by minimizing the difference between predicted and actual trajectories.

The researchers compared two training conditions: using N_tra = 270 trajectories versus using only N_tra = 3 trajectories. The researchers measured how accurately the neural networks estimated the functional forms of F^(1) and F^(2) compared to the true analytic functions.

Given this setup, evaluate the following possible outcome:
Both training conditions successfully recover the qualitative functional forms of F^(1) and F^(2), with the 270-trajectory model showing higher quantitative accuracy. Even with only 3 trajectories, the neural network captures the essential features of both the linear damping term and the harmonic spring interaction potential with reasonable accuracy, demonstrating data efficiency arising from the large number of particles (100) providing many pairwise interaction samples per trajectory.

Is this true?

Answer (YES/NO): NO